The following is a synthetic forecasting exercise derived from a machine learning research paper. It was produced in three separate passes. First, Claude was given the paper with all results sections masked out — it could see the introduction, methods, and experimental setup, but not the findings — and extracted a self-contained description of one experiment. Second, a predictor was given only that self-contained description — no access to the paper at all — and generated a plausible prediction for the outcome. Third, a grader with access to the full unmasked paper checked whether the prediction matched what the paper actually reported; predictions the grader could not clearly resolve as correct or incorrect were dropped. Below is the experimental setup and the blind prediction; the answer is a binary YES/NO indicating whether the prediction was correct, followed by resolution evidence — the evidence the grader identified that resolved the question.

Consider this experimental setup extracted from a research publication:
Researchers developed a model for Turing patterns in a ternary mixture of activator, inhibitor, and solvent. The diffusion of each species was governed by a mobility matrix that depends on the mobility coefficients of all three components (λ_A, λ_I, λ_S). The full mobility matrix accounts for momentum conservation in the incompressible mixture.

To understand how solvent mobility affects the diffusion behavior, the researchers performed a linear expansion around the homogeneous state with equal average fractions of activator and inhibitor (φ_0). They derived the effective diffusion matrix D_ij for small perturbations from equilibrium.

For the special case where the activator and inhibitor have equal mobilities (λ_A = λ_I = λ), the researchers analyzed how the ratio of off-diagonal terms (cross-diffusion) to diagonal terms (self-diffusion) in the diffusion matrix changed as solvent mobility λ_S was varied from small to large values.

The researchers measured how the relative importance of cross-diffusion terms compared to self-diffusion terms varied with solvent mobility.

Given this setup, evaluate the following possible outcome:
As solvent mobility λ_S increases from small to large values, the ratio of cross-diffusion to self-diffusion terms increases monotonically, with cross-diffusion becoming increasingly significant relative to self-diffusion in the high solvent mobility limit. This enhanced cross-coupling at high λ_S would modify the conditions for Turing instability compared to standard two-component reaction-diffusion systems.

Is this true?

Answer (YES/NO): YES